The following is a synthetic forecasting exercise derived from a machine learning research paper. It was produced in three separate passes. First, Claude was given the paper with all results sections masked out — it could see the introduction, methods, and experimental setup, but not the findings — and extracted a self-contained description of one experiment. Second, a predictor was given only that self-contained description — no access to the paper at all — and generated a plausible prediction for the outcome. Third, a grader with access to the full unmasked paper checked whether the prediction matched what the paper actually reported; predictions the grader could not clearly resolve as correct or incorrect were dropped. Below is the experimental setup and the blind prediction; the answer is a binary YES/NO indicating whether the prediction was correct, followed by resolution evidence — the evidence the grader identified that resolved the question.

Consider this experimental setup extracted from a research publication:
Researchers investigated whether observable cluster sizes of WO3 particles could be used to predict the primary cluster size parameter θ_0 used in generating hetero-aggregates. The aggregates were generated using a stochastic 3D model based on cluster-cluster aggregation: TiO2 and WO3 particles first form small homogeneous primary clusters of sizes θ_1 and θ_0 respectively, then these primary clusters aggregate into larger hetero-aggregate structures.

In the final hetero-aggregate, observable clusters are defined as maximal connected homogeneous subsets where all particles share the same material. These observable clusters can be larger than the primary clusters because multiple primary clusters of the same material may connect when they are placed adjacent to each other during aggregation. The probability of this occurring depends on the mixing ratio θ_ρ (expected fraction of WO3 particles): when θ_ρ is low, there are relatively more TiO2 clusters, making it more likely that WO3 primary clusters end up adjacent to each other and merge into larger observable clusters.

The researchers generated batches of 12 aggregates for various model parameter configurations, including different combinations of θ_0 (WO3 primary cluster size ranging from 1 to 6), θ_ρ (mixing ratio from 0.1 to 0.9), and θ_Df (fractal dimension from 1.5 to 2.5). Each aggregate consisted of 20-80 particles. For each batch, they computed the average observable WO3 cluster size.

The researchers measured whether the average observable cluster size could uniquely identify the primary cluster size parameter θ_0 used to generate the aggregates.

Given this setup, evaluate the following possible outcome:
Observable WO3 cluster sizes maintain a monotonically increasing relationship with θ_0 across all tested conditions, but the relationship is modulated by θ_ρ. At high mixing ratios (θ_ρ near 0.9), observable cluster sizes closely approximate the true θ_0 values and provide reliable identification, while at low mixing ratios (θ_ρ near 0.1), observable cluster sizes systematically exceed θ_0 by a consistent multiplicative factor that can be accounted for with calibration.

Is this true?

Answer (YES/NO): NO